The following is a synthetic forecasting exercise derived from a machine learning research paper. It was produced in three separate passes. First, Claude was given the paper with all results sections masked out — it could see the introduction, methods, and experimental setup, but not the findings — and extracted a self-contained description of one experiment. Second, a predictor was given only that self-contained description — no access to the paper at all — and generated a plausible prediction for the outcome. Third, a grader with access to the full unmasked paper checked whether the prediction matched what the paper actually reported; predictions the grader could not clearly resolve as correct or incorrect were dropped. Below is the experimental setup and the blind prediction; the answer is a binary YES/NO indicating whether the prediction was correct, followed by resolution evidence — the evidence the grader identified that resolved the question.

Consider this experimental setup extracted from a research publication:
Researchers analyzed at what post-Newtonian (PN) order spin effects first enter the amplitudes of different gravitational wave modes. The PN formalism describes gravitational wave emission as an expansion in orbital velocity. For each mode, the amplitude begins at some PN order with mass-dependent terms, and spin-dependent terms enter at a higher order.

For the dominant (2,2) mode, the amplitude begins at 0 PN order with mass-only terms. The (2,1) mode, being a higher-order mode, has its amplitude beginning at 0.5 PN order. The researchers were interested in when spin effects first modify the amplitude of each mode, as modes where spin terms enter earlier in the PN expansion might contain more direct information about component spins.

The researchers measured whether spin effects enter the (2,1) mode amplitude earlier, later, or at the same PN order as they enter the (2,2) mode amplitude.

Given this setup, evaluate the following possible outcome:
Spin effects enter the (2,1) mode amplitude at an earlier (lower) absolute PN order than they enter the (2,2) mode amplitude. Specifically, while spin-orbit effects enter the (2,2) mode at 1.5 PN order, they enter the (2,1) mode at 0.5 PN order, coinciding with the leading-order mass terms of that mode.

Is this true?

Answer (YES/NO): NO